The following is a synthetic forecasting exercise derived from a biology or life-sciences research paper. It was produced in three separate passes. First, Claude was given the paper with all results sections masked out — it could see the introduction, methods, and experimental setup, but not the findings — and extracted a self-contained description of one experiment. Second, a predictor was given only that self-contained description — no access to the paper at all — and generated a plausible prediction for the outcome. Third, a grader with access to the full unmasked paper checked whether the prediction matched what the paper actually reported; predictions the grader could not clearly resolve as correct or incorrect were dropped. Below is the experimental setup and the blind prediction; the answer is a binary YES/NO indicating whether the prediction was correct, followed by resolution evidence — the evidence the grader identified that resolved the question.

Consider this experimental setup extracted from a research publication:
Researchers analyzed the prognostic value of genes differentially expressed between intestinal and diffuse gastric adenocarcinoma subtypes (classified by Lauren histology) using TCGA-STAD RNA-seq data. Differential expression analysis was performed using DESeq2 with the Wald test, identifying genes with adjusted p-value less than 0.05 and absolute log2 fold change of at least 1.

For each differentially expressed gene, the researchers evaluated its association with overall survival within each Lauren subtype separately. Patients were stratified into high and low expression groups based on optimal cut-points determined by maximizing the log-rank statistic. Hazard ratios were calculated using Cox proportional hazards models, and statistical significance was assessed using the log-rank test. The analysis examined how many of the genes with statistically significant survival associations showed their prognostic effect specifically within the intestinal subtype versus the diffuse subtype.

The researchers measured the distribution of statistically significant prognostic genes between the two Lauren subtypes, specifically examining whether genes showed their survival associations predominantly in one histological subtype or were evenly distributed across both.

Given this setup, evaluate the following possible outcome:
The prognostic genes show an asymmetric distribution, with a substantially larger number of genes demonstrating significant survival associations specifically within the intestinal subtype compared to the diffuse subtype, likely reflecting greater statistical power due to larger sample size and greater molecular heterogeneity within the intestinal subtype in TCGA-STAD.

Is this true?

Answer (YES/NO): YES